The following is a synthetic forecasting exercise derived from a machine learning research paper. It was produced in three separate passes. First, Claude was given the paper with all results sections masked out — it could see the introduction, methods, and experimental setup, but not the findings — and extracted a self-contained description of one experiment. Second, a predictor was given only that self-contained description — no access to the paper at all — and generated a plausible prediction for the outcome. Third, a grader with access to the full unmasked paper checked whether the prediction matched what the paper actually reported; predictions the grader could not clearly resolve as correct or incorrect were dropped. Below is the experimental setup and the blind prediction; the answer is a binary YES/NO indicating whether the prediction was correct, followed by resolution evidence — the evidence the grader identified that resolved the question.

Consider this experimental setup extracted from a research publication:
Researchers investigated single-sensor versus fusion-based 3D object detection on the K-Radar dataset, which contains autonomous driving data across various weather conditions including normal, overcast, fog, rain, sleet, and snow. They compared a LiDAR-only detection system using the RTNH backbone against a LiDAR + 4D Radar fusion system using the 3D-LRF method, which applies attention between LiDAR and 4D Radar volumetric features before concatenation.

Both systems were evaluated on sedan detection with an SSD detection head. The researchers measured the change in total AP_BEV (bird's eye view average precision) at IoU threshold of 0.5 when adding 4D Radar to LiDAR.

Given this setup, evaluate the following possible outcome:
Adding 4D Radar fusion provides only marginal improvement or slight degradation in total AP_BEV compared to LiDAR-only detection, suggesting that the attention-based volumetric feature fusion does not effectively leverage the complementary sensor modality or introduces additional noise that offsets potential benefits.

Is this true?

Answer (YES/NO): NO